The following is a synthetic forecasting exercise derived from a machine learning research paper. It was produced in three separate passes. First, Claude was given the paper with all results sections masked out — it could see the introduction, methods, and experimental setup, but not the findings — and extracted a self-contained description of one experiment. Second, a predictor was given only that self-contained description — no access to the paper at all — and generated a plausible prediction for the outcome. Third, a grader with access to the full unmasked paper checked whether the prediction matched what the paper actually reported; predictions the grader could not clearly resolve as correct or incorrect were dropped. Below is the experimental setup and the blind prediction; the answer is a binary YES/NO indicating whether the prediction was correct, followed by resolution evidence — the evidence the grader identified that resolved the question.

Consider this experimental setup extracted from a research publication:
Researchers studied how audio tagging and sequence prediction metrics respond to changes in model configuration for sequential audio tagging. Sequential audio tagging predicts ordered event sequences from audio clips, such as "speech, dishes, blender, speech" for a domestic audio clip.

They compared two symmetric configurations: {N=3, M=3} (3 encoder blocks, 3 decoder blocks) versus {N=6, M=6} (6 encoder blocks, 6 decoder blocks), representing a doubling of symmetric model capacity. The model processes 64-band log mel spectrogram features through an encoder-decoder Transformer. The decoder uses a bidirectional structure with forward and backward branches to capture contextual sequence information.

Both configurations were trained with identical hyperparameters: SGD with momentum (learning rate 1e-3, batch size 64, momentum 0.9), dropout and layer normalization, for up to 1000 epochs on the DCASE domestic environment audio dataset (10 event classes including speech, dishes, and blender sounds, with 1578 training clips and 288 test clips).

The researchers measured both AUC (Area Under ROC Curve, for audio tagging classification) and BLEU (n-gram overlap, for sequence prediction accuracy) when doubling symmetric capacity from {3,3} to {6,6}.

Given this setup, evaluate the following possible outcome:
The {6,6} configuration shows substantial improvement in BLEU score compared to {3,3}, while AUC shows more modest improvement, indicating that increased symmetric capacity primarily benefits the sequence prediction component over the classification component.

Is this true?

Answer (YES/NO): NO